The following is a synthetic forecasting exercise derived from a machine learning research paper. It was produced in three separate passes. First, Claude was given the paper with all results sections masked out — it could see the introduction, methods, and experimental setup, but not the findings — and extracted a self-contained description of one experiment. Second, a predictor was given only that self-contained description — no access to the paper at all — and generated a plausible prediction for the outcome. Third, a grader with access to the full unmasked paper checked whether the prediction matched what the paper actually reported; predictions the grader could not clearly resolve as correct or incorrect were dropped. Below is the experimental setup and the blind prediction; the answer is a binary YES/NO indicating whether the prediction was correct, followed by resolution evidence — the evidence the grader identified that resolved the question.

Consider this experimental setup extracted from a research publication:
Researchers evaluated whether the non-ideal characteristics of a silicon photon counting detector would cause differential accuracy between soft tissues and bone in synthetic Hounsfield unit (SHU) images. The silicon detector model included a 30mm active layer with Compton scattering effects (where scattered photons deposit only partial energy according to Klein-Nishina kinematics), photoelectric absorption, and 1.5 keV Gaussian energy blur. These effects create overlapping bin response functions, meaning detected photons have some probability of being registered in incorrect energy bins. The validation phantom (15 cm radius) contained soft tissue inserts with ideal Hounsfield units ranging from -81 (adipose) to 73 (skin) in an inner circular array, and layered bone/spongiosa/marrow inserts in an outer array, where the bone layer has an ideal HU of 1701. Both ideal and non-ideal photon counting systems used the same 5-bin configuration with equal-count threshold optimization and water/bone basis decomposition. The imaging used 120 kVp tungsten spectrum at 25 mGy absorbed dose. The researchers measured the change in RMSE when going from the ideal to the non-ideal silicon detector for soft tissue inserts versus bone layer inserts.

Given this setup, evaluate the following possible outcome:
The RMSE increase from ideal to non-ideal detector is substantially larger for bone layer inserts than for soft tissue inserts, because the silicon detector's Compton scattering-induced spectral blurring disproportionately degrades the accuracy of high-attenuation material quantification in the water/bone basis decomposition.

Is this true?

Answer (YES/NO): YES